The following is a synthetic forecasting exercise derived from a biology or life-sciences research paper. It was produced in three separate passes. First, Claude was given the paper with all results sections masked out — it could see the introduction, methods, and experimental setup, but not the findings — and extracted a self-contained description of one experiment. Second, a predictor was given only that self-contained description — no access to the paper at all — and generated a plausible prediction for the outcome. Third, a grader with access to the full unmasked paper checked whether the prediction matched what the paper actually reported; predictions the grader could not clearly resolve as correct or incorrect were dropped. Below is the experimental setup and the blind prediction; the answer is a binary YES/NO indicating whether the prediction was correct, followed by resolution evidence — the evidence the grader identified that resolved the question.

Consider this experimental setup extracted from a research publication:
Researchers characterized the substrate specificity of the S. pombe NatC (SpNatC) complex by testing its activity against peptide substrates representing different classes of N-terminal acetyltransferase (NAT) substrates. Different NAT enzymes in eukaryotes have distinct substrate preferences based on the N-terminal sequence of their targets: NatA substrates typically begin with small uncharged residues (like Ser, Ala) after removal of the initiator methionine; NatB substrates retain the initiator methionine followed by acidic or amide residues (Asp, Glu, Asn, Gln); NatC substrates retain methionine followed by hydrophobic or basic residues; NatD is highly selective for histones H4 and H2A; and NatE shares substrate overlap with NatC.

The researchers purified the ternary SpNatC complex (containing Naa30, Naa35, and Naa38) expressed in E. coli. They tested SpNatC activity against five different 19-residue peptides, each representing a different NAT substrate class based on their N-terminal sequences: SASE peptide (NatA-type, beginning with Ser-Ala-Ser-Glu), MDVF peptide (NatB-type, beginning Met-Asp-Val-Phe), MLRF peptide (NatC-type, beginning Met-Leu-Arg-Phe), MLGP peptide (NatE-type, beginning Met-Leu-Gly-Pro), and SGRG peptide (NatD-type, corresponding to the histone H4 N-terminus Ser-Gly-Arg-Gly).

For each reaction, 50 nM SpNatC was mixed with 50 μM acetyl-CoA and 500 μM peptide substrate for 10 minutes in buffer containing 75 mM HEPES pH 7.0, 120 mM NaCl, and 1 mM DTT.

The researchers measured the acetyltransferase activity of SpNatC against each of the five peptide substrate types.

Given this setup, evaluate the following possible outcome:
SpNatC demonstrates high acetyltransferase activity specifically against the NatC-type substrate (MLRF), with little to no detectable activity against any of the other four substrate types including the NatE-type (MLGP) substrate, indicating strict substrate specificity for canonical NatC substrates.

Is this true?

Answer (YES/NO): NO